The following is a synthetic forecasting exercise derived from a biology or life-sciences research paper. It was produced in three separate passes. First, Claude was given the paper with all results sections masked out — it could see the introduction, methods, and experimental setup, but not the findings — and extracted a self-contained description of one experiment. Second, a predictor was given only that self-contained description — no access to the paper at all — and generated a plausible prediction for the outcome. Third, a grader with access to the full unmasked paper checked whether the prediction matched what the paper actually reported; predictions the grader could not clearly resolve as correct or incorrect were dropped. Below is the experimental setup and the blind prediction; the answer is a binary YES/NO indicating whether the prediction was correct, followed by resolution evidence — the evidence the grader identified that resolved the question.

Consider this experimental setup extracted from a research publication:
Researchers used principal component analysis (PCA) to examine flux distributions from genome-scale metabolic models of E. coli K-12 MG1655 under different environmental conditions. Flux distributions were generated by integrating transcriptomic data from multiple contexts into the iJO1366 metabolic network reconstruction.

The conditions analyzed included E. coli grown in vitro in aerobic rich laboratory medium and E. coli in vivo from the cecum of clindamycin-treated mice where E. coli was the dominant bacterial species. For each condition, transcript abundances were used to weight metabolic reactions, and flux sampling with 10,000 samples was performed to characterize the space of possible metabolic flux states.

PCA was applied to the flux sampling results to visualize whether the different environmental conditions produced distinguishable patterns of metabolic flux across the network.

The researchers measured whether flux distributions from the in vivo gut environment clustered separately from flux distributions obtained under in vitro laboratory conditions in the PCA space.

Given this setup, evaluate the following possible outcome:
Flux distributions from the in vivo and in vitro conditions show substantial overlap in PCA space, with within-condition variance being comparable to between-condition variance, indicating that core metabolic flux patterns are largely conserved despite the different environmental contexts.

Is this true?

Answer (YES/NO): NO